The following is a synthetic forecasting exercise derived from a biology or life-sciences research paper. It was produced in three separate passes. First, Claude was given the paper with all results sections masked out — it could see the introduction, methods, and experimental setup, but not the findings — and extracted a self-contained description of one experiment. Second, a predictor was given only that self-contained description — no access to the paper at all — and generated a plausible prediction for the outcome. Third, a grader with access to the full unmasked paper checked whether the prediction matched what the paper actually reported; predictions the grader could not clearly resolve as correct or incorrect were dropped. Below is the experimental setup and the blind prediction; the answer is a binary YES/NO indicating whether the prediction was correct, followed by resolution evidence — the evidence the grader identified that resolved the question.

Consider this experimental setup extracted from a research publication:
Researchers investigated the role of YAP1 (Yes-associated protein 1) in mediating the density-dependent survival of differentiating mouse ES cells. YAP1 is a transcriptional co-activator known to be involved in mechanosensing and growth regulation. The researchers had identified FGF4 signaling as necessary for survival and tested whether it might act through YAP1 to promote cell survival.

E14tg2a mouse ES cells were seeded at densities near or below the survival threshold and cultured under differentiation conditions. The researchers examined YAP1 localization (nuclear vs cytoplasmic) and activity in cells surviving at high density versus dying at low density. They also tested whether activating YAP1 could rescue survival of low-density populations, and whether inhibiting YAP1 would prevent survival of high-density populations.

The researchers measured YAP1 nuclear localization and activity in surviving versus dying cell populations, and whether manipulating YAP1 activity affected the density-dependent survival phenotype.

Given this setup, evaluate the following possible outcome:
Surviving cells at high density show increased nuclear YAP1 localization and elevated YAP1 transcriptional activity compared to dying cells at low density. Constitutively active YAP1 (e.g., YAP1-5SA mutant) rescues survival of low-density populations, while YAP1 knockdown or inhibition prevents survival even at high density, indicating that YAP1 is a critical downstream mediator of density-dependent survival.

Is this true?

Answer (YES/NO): NO